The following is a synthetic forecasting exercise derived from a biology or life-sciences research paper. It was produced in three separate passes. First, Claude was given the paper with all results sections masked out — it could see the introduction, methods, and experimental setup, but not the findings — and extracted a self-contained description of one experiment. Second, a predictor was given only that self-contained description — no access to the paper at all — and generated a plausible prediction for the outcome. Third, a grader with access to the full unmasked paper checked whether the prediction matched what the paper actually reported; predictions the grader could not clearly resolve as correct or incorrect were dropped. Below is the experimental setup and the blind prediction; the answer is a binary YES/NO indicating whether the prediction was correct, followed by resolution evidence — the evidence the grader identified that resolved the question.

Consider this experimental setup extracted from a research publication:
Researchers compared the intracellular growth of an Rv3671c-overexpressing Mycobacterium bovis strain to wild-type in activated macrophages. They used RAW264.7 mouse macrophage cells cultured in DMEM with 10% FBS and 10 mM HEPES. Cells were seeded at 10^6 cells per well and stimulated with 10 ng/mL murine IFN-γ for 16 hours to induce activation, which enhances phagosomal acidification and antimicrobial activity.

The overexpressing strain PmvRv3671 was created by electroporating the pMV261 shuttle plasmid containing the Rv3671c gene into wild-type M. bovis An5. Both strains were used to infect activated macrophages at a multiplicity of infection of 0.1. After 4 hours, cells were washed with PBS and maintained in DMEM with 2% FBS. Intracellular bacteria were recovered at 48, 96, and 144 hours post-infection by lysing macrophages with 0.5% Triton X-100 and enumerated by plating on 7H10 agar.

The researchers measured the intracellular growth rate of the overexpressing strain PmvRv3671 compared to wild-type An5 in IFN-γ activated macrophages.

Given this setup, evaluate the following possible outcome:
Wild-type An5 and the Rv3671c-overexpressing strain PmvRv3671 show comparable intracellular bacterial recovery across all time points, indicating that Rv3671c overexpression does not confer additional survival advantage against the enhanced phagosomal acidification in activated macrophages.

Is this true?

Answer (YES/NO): YES